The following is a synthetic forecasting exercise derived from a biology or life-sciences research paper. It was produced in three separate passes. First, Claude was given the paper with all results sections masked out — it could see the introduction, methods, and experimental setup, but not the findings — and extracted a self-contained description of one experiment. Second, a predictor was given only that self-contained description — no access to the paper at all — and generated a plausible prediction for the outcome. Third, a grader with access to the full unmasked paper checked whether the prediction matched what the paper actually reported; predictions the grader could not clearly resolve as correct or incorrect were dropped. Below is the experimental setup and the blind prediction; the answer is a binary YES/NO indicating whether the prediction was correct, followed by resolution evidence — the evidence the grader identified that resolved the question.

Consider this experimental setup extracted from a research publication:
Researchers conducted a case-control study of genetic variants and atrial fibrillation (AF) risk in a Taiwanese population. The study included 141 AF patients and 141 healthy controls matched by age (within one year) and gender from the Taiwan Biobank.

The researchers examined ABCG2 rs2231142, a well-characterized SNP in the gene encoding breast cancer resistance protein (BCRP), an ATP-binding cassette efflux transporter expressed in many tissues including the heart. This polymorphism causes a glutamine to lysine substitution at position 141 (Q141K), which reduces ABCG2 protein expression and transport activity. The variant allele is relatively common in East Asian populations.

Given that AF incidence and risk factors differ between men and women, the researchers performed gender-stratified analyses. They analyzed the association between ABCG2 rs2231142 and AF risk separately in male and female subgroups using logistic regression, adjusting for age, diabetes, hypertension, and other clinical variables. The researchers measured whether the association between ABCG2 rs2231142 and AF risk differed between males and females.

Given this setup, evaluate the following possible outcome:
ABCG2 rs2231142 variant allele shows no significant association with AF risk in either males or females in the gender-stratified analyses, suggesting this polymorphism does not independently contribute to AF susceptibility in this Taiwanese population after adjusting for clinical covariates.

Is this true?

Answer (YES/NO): NO